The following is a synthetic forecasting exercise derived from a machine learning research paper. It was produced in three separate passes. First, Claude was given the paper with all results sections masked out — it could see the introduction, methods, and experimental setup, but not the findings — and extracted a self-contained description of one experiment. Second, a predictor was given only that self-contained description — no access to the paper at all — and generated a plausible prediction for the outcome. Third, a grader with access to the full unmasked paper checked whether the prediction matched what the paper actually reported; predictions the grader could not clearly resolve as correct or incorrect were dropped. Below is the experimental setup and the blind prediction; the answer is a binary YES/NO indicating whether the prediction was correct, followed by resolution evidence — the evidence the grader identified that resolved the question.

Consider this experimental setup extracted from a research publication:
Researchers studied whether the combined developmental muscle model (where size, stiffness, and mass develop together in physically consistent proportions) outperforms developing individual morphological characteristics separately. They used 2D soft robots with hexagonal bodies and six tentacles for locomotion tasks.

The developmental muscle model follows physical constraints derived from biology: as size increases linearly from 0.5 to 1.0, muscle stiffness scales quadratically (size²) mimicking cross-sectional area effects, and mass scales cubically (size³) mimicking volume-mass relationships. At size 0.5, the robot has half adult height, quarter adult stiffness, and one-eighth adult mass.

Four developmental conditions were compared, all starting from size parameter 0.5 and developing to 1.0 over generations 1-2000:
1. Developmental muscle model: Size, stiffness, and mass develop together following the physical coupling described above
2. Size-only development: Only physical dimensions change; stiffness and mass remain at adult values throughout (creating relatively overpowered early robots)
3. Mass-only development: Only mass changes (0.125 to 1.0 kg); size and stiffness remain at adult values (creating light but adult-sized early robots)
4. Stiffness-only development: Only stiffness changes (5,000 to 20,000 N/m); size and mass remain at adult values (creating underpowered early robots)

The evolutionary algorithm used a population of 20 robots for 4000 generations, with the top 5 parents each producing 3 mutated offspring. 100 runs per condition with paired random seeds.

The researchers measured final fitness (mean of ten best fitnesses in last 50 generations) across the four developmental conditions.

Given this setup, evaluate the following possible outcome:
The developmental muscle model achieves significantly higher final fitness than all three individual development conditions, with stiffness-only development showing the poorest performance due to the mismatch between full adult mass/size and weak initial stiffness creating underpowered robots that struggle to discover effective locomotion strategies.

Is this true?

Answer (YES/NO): NO